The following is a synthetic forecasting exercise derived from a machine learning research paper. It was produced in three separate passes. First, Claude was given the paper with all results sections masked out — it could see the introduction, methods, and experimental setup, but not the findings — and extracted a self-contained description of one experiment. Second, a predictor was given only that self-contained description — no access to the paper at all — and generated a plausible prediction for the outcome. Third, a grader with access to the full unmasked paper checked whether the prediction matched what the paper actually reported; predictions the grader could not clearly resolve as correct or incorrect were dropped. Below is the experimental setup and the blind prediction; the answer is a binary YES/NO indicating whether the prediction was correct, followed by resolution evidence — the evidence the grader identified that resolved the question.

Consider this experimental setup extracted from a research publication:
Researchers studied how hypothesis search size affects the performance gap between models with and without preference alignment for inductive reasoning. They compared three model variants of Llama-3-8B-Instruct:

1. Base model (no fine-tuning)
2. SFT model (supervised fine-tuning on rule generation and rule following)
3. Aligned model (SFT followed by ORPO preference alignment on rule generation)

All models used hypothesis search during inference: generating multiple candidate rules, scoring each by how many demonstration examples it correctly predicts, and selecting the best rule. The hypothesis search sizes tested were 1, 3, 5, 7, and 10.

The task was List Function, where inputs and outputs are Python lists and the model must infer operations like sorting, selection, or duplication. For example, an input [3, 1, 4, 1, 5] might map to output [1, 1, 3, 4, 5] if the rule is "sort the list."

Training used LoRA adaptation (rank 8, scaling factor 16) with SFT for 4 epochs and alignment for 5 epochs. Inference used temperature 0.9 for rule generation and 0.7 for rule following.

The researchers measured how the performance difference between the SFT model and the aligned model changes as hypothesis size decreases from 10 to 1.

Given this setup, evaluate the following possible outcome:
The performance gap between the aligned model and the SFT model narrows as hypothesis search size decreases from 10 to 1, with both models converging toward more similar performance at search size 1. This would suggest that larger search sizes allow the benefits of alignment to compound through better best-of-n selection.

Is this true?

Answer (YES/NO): NO